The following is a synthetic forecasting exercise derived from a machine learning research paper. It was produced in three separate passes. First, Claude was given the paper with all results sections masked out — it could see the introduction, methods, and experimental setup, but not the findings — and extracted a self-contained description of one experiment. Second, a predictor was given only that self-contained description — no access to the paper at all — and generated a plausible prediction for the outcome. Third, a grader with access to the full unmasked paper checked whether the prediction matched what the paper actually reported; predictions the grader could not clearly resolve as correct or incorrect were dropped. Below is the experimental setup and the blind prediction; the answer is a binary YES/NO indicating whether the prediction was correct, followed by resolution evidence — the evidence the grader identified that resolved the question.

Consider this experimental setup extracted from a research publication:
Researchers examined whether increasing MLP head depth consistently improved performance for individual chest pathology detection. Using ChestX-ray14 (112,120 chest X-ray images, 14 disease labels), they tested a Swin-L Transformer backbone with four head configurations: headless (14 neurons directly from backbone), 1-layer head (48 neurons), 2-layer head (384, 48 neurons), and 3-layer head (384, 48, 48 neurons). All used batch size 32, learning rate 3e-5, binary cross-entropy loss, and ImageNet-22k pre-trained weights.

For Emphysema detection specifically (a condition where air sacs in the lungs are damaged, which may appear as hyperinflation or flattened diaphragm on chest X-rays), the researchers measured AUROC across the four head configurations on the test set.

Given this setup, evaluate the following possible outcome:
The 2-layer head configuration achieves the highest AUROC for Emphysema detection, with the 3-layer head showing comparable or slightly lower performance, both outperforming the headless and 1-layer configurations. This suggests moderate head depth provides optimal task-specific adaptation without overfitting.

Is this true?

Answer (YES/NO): NO